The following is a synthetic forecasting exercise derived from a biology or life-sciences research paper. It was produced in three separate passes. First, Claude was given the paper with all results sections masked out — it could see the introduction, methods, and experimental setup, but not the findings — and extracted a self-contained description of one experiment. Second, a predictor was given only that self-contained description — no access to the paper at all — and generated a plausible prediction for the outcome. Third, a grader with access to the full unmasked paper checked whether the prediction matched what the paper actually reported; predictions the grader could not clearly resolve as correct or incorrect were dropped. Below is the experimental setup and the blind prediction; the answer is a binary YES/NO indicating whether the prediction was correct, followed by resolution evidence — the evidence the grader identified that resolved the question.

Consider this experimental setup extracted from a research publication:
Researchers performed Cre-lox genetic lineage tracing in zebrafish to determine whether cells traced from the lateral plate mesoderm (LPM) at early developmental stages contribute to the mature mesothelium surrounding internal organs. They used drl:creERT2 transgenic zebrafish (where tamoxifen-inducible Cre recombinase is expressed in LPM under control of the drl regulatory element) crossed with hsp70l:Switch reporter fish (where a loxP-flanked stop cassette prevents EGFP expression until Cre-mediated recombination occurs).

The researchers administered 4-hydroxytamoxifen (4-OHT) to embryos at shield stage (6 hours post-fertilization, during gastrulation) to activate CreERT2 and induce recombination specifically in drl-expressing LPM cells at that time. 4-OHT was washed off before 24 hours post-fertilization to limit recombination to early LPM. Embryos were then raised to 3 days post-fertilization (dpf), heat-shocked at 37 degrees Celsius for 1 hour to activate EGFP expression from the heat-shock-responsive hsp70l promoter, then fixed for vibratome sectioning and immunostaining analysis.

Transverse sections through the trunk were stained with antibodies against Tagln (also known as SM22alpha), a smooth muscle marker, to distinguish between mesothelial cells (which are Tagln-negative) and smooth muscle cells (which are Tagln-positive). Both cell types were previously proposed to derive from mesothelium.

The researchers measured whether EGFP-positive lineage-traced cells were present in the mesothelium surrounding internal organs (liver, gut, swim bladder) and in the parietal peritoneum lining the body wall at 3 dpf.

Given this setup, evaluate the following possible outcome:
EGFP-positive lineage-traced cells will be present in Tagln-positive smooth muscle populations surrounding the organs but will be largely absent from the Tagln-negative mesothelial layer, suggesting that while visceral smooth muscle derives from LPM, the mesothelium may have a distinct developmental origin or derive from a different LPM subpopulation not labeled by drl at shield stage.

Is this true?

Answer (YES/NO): NO